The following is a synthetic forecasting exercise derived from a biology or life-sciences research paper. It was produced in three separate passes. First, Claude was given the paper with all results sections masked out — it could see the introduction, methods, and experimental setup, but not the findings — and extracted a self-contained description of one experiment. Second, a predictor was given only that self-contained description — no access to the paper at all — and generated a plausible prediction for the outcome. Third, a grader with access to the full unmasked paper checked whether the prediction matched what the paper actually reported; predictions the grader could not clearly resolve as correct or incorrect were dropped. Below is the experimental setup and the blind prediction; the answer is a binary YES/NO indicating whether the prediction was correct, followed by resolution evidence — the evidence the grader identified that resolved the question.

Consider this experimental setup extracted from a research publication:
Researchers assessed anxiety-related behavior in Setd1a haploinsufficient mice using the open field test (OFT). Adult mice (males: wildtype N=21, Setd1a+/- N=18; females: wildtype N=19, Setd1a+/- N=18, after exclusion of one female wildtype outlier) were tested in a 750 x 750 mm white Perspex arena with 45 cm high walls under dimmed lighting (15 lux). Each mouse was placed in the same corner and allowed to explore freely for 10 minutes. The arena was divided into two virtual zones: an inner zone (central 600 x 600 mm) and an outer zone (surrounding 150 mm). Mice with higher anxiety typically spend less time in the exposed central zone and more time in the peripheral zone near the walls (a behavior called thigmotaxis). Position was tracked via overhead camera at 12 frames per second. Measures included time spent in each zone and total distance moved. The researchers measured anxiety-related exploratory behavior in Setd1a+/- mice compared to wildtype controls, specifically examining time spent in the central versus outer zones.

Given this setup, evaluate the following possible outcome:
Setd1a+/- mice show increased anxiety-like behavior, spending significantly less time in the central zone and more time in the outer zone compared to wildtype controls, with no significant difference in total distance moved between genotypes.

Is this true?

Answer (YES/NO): YES